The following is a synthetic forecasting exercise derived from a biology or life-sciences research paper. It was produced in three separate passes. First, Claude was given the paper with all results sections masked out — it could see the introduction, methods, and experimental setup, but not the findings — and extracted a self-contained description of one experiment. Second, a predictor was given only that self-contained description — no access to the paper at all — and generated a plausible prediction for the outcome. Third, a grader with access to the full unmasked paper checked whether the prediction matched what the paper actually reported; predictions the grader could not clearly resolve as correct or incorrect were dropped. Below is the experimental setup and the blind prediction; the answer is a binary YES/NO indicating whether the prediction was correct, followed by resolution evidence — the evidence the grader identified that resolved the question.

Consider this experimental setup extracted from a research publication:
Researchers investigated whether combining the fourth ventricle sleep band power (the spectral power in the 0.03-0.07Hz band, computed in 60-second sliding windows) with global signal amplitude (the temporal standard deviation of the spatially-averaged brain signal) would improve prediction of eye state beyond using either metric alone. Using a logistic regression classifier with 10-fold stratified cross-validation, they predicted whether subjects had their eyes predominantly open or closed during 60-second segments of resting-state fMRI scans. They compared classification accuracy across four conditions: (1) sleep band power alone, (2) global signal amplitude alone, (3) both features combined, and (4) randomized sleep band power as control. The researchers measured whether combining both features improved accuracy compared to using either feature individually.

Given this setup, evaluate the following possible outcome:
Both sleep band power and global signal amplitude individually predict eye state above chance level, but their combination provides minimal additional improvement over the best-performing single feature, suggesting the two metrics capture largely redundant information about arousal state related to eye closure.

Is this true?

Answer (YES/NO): YES